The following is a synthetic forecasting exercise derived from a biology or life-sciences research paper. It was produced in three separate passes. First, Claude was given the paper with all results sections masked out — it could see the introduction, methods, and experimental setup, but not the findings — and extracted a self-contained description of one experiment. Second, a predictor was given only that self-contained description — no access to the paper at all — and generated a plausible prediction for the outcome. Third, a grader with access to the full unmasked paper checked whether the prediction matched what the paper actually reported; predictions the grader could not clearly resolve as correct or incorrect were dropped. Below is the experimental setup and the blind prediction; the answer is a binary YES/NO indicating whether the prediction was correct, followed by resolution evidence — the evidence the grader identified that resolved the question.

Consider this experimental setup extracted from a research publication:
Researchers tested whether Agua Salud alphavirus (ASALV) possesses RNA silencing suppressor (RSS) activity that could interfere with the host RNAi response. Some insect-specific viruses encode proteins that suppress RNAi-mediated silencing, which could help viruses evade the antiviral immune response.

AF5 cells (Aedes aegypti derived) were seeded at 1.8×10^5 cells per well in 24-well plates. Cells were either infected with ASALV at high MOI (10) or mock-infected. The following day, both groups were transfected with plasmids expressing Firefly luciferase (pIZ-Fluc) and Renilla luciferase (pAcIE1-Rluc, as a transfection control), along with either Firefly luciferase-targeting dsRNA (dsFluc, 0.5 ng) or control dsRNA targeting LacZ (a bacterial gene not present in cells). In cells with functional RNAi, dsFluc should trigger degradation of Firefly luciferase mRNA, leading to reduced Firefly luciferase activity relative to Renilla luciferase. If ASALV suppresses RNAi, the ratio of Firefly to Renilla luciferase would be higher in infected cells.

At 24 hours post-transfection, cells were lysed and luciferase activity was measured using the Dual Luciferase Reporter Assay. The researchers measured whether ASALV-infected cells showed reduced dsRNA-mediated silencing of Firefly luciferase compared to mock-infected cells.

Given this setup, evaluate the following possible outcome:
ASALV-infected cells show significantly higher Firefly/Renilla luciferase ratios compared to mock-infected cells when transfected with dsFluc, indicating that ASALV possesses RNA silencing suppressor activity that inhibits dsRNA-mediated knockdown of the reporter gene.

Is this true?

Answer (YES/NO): NO